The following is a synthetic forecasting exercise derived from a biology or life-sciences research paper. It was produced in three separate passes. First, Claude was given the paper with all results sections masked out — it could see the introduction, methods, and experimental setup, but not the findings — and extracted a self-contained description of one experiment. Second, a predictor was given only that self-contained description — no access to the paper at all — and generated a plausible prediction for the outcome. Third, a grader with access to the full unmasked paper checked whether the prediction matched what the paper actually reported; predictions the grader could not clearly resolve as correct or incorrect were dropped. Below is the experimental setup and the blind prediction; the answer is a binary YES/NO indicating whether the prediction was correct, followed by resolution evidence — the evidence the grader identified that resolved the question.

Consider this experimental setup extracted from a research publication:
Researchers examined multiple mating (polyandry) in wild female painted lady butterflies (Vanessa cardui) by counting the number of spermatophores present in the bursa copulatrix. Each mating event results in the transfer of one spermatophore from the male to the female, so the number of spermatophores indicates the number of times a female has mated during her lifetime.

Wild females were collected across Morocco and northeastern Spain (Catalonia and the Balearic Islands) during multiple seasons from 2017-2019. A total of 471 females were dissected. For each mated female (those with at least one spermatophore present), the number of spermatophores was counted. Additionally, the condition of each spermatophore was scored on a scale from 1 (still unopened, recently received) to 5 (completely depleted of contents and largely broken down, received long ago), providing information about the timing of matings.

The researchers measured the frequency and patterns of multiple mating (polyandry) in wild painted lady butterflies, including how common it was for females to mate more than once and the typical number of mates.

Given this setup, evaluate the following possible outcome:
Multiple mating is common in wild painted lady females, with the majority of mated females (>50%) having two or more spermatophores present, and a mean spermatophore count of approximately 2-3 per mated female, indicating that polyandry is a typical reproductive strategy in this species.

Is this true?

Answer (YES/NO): NO